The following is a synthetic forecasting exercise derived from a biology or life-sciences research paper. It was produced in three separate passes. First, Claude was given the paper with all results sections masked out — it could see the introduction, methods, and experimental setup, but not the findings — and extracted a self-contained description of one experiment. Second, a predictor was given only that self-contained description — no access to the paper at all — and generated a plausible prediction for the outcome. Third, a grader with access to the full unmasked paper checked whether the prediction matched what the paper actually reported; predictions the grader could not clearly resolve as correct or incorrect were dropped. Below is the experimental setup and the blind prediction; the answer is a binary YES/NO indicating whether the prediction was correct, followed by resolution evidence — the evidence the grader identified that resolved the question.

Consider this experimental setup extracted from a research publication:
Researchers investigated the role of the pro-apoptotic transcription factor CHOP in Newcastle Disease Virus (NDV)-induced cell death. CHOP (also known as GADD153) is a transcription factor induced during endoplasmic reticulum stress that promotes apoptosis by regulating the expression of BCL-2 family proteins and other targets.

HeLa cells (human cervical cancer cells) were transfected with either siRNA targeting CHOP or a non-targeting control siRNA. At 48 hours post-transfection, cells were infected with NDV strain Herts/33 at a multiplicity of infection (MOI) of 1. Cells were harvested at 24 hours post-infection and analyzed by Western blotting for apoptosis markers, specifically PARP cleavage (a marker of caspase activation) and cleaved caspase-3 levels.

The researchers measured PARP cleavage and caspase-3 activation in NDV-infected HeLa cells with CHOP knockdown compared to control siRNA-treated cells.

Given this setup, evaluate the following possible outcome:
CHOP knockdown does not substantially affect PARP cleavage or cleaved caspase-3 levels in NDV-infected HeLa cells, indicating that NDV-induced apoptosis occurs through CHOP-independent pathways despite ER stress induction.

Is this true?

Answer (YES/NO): NO